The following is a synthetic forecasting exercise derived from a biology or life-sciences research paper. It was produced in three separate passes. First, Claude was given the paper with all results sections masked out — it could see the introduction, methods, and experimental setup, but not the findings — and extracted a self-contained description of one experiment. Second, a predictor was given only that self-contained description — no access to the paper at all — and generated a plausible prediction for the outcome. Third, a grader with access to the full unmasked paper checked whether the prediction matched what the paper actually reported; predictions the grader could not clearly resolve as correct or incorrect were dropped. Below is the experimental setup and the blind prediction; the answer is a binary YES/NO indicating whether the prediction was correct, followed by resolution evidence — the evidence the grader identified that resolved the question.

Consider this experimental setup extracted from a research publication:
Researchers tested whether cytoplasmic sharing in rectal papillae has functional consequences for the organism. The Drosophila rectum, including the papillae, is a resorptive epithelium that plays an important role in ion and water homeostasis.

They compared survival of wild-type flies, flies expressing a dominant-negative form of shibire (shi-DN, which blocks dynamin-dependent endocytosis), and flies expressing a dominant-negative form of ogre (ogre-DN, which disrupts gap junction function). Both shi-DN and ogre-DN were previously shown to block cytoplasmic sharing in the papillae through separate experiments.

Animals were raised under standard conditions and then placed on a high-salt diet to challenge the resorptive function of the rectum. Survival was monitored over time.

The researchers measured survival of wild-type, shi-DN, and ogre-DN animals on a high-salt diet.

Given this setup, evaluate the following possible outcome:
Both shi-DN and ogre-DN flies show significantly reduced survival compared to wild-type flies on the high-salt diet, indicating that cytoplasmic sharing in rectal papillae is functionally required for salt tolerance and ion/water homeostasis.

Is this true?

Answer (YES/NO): YES